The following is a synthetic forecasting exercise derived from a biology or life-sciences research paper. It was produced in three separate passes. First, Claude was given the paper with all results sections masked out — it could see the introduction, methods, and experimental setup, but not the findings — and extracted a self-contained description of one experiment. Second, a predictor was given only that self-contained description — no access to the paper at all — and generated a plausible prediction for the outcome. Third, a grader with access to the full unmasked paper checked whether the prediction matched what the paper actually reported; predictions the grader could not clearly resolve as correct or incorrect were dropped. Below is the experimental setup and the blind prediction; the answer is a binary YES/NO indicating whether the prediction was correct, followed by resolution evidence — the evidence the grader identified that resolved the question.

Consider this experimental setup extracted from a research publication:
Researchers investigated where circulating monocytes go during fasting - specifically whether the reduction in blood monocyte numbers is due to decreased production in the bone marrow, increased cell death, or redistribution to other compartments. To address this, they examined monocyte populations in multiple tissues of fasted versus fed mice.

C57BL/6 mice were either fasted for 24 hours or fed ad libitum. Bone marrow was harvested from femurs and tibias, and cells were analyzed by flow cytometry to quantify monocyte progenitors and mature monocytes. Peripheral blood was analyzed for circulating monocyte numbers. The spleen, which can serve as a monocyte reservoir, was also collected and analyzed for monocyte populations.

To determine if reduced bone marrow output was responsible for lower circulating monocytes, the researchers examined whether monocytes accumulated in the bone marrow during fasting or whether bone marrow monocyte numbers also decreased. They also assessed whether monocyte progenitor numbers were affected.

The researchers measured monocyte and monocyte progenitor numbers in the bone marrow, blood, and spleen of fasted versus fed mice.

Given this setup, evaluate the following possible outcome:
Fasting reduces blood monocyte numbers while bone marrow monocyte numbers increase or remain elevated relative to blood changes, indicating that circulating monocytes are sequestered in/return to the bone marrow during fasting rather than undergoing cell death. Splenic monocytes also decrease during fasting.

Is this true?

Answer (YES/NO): NO